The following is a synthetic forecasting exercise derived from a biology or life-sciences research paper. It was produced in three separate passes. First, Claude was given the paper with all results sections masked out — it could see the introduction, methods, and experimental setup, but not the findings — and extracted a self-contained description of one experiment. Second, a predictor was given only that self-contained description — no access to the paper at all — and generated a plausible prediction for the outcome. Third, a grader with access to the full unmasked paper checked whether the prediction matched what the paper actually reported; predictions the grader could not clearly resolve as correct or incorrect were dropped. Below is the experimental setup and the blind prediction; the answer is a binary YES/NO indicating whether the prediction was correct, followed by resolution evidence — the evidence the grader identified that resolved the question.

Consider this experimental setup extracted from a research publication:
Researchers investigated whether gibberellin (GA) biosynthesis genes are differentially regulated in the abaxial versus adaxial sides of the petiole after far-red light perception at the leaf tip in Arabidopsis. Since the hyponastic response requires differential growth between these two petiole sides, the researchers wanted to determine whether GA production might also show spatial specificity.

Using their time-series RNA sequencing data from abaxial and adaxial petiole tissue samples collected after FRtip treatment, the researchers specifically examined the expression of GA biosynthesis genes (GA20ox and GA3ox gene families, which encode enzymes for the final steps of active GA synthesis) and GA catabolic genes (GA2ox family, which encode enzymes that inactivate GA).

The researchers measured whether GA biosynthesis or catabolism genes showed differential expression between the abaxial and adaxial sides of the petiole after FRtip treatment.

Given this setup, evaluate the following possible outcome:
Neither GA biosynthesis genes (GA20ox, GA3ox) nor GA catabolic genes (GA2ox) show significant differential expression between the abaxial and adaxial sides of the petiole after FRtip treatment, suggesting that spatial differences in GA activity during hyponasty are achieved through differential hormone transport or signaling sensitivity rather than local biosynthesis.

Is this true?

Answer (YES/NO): NO